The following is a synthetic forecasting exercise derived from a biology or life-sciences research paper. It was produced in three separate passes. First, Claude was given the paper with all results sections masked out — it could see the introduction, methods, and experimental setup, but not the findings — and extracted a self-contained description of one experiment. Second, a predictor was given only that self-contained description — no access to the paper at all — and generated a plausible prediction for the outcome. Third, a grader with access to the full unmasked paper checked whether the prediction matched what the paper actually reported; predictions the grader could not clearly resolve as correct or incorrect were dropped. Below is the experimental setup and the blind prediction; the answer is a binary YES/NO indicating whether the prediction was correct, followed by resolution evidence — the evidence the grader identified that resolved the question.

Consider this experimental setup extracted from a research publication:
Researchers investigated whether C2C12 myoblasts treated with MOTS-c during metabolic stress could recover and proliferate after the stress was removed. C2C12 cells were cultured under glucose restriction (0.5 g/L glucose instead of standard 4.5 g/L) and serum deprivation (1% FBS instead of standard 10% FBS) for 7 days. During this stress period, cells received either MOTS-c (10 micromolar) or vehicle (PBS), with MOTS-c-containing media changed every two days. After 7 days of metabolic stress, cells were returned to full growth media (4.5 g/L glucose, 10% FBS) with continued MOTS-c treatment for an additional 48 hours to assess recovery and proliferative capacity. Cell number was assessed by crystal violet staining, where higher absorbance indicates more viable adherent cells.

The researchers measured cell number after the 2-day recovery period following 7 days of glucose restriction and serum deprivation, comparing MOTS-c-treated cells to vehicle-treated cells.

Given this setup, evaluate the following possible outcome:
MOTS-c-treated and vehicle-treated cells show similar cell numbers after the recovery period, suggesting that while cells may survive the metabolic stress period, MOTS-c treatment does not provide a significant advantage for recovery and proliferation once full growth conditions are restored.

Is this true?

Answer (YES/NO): NO